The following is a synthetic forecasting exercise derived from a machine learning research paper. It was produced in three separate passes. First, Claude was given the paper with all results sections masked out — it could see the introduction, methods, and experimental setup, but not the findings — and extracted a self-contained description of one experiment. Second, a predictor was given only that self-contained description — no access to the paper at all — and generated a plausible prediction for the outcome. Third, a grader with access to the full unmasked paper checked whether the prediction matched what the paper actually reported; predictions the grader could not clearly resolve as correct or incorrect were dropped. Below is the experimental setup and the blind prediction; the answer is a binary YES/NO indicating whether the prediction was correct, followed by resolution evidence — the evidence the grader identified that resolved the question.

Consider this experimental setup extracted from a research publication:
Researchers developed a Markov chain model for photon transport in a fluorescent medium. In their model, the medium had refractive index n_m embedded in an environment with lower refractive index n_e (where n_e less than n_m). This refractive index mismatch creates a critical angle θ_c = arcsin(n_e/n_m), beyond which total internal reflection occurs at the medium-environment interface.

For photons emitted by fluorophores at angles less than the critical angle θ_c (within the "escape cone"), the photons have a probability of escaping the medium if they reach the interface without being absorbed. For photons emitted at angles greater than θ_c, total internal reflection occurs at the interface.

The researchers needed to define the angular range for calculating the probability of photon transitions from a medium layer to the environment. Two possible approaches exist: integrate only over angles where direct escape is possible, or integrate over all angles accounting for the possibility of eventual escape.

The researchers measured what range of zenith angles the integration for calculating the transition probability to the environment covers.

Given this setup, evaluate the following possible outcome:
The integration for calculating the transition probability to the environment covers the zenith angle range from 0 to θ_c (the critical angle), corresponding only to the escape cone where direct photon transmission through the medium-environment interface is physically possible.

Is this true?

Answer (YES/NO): YES